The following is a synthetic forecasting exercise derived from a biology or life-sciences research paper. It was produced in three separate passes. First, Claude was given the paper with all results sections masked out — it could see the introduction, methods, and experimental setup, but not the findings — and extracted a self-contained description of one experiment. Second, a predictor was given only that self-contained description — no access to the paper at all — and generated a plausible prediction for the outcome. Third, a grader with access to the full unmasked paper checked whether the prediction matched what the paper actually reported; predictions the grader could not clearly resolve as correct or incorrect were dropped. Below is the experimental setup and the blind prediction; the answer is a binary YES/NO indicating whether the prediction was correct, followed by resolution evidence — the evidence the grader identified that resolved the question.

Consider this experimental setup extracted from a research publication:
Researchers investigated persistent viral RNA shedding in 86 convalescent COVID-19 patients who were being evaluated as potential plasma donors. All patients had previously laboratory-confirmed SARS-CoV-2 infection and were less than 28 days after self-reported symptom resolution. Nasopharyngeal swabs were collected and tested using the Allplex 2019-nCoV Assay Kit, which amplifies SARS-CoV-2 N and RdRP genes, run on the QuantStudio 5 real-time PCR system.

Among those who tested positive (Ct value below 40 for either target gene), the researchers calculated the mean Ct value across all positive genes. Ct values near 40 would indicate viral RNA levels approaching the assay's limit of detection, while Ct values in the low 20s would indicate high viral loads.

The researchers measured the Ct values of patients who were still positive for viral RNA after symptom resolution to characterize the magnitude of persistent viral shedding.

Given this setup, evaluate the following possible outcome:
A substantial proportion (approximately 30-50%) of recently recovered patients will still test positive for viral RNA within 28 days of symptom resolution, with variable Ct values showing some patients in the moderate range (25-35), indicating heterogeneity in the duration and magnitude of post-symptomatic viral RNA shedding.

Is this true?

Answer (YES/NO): NO